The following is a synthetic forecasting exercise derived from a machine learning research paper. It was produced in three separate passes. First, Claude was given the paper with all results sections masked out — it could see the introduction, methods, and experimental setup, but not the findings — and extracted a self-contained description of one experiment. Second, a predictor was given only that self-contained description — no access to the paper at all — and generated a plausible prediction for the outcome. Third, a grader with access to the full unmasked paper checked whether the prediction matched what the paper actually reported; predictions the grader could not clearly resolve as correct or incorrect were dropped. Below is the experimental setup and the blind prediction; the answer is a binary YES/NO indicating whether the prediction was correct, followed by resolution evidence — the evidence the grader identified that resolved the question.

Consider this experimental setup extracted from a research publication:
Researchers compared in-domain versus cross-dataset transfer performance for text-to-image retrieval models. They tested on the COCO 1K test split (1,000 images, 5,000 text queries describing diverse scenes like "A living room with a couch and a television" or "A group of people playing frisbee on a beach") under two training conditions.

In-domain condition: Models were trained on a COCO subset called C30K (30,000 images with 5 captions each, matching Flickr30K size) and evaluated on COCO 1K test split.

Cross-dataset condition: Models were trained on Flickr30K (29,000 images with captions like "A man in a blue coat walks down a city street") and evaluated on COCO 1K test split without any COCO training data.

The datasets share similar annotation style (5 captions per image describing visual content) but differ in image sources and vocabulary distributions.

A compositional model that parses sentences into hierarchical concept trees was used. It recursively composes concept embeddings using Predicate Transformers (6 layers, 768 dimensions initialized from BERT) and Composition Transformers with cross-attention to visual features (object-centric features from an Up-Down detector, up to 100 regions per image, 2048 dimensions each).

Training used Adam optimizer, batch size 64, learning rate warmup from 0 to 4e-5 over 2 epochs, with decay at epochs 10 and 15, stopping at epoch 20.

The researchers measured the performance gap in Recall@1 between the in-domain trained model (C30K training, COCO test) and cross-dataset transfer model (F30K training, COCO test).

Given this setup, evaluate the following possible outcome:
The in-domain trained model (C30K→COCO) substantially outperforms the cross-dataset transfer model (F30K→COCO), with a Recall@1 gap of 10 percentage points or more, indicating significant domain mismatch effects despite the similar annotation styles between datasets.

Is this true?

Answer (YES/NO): NO